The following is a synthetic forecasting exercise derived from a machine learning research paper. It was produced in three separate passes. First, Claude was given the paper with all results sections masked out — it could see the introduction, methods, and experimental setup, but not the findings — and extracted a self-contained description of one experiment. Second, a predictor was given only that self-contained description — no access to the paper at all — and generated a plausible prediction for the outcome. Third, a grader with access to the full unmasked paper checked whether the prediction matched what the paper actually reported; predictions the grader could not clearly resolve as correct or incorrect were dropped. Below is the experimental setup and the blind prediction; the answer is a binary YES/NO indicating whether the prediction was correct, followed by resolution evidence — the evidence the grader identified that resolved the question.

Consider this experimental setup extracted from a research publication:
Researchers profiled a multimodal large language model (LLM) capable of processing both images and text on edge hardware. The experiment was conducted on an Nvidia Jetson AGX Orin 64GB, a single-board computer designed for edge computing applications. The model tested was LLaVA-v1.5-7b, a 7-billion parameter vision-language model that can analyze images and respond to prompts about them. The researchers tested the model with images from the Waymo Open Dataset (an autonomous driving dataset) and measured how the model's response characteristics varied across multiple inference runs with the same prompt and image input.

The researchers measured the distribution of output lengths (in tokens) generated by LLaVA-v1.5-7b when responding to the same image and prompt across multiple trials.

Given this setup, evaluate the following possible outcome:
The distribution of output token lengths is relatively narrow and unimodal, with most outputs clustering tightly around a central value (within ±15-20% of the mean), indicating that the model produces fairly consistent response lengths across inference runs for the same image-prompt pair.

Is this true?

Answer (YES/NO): NO